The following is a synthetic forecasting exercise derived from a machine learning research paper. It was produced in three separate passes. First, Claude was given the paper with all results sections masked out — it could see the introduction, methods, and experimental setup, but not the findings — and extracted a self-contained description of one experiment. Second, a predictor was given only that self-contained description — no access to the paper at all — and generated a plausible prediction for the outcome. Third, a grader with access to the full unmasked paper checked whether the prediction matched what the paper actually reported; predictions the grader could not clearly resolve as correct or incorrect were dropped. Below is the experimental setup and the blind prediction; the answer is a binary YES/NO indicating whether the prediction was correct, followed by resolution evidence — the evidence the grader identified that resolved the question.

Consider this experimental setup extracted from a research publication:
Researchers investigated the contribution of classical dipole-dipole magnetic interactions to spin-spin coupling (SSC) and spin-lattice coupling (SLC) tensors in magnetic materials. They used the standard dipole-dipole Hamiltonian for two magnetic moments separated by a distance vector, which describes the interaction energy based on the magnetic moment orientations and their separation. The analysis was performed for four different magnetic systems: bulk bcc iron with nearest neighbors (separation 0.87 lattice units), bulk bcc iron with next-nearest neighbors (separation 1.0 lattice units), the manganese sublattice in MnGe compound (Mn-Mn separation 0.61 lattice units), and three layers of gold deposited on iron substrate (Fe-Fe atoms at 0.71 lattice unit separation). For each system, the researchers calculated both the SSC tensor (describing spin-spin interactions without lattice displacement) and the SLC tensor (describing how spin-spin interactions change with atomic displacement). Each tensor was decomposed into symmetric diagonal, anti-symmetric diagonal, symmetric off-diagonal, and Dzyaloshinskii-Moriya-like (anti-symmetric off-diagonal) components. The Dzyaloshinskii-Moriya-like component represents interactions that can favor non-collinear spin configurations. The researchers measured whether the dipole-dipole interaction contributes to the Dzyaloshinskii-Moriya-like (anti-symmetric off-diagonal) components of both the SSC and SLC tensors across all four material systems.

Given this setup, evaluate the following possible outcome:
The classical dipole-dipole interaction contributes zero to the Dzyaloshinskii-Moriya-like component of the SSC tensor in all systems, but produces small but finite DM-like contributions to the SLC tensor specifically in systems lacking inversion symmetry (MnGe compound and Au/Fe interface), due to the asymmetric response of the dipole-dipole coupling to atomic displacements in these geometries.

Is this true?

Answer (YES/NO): NO